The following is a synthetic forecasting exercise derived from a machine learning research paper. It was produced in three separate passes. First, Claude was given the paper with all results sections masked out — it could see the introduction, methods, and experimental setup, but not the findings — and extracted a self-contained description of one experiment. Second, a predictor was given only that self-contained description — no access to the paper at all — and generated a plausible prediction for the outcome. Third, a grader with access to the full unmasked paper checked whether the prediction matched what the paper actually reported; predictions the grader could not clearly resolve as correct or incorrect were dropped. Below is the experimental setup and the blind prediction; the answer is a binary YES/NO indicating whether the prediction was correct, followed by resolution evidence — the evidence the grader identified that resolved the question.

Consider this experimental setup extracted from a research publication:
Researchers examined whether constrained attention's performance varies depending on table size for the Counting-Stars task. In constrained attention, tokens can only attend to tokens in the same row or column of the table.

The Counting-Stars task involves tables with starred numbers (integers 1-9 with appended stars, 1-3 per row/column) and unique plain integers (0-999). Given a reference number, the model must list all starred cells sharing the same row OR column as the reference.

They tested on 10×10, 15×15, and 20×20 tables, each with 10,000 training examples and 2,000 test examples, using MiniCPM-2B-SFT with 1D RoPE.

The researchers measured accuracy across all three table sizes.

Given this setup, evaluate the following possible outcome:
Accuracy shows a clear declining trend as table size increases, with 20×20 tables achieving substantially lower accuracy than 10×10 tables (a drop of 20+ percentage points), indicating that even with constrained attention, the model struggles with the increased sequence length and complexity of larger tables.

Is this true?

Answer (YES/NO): NO